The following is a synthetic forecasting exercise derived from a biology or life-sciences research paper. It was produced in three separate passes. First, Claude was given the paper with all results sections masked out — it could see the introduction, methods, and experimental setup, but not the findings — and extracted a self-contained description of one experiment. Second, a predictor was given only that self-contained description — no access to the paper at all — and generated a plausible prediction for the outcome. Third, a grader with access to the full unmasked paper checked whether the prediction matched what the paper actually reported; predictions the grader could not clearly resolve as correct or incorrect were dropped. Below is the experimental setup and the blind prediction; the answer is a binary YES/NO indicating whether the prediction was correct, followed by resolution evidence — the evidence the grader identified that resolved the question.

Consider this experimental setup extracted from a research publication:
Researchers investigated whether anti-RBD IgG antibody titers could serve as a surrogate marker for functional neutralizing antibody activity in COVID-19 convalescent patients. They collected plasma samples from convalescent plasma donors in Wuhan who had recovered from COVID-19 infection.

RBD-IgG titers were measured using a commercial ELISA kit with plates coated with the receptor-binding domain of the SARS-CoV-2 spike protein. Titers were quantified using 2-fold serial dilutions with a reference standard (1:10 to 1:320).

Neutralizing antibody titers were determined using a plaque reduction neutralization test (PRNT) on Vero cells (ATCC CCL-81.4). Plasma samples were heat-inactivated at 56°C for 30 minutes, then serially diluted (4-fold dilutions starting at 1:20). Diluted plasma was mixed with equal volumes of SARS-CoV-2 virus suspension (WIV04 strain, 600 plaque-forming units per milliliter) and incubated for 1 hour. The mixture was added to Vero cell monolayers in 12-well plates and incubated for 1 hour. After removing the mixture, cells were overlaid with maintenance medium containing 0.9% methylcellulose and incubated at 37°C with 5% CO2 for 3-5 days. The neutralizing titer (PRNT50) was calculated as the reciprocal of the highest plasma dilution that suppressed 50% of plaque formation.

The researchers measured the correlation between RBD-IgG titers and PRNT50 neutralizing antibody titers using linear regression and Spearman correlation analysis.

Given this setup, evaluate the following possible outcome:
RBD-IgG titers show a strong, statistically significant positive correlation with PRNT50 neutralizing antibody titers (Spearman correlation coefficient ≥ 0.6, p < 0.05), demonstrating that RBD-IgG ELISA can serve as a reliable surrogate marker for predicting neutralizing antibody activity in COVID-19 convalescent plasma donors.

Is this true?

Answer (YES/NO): YES